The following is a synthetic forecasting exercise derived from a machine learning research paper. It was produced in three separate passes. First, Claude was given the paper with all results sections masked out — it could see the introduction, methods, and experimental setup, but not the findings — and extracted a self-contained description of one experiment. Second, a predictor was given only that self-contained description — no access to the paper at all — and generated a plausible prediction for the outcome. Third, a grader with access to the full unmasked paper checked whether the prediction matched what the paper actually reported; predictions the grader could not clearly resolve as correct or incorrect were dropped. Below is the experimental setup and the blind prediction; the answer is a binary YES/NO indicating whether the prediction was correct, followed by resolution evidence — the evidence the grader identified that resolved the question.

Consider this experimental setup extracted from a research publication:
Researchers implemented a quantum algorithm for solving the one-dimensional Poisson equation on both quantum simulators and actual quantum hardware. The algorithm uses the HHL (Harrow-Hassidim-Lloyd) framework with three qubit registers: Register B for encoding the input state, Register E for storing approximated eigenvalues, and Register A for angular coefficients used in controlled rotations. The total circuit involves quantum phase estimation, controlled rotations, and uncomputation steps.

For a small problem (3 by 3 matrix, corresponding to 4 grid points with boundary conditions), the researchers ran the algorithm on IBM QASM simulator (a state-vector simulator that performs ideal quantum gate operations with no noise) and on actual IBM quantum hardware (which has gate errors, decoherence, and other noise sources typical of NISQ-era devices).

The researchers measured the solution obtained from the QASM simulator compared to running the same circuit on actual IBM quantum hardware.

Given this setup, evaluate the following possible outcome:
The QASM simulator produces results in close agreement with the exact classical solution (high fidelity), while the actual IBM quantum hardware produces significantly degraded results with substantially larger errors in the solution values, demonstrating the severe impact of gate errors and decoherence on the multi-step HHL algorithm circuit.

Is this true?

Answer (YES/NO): NO